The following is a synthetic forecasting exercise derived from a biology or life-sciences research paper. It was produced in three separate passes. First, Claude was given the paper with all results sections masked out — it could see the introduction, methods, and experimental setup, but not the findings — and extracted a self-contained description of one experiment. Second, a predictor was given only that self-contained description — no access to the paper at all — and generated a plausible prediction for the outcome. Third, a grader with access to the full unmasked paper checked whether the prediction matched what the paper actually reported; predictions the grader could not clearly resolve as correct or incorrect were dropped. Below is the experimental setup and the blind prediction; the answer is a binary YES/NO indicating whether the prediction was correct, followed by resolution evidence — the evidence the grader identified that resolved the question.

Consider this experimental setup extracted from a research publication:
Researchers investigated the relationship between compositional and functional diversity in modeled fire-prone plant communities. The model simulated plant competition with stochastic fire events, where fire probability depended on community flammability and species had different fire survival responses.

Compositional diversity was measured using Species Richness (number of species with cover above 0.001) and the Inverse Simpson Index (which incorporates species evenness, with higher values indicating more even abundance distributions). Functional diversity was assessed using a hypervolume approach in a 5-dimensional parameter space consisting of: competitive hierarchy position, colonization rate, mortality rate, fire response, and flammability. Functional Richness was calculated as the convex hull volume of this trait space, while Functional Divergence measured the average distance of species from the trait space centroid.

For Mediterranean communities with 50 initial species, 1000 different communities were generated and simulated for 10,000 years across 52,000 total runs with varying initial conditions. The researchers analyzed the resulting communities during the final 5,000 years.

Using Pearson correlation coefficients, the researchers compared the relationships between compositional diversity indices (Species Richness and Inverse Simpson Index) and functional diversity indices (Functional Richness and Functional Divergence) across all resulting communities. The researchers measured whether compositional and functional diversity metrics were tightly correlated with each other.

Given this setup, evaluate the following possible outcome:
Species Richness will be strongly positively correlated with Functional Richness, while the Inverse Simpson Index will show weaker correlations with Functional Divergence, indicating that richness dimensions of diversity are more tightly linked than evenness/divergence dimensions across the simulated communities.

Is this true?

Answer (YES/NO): NO